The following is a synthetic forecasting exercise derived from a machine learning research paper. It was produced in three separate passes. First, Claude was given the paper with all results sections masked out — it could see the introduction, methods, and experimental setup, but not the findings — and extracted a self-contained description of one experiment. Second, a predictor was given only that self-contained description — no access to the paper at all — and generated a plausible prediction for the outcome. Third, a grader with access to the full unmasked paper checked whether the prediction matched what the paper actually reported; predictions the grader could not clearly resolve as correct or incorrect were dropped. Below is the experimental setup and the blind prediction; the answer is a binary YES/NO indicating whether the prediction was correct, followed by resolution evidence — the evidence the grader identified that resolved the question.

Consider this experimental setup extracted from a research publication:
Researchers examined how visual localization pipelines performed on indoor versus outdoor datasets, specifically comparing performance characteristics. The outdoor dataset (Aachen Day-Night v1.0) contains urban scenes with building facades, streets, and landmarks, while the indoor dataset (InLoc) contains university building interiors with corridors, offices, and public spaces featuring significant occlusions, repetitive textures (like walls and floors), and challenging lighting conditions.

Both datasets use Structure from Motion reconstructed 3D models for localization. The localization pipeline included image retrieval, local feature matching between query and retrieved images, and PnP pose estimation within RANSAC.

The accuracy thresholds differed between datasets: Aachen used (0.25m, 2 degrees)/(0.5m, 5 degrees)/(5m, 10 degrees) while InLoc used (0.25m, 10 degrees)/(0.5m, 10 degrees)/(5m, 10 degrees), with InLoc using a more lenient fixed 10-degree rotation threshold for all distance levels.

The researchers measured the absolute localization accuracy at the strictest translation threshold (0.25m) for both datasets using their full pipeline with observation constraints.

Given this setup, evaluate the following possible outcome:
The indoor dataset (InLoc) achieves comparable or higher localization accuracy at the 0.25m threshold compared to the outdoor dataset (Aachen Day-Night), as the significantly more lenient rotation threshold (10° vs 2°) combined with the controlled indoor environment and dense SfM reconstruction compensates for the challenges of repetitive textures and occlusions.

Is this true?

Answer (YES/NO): NO